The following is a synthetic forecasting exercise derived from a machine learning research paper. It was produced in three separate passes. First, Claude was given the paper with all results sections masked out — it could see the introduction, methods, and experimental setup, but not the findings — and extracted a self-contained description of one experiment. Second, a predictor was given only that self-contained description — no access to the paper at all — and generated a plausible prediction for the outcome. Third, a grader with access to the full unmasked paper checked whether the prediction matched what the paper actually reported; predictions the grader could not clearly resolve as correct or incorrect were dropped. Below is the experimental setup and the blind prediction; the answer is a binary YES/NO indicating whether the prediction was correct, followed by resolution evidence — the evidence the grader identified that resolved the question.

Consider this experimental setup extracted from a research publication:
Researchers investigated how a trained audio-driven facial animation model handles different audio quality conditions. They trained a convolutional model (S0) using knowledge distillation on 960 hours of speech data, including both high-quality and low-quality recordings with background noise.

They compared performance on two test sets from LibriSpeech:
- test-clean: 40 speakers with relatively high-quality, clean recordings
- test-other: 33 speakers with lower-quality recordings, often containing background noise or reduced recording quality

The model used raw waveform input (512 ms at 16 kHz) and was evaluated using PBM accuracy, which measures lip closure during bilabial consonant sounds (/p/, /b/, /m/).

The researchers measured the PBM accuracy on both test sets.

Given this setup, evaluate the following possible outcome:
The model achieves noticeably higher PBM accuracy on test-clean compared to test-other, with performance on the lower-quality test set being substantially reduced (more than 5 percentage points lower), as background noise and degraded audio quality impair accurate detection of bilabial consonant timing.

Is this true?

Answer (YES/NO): YES